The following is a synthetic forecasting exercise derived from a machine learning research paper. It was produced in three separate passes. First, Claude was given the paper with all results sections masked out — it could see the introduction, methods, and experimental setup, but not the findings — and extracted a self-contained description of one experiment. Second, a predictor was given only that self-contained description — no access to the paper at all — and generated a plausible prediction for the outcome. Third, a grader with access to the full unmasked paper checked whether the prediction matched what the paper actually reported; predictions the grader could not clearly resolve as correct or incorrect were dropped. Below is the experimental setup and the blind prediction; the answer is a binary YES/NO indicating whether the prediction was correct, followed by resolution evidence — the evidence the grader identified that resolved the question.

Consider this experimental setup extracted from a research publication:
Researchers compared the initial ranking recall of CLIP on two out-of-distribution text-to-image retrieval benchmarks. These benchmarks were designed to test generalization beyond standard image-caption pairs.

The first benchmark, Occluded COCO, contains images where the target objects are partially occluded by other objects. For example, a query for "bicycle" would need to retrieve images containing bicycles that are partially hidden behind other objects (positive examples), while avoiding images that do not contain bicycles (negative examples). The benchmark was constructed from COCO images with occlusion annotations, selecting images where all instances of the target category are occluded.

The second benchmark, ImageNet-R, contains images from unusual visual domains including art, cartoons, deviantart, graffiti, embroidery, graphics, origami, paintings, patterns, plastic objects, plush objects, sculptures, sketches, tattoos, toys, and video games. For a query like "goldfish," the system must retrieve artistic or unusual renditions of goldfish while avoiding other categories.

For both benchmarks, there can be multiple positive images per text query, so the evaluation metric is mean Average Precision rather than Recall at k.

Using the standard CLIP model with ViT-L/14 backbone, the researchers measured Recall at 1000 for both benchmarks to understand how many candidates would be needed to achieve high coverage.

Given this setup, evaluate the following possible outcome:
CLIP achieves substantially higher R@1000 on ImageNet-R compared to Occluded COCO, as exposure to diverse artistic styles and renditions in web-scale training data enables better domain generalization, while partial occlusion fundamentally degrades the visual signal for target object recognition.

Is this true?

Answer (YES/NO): YES